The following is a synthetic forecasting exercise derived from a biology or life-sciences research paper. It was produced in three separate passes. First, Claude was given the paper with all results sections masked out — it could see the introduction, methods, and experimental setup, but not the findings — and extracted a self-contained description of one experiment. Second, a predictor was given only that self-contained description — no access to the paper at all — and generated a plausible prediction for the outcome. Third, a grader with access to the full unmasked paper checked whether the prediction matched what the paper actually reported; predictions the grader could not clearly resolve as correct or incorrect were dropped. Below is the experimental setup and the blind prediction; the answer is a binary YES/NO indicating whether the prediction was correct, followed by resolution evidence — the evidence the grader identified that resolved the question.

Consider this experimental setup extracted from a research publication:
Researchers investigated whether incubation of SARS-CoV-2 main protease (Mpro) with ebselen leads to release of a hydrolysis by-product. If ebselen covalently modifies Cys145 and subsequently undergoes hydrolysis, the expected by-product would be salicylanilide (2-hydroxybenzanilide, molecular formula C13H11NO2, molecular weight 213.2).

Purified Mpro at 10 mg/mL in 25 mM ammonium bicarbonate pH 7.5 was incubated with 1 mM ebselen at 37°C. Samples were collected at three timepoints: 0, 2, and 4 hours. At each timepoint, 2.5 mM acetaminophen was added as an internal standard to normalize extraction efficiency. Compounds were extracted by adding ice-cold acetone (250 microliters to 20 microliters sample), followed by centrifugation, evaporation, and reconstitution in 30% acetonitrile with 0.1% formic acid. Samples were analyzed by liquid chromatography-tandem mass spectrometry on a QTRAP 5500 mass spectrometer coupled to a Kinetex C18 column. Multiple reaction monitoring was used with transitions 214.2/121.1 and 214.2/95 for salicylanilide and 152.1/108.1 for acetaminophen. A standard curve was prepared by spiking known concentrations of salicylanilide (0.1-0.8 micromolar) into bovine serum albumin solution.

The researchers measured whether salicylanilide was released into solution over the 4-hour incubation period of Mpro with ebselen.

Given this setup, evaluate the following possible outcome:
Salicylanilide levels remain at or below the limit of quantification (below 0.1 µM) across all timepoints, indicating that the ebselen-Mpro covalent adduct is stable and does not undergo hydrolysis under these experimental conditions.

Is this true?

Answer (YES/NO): NO